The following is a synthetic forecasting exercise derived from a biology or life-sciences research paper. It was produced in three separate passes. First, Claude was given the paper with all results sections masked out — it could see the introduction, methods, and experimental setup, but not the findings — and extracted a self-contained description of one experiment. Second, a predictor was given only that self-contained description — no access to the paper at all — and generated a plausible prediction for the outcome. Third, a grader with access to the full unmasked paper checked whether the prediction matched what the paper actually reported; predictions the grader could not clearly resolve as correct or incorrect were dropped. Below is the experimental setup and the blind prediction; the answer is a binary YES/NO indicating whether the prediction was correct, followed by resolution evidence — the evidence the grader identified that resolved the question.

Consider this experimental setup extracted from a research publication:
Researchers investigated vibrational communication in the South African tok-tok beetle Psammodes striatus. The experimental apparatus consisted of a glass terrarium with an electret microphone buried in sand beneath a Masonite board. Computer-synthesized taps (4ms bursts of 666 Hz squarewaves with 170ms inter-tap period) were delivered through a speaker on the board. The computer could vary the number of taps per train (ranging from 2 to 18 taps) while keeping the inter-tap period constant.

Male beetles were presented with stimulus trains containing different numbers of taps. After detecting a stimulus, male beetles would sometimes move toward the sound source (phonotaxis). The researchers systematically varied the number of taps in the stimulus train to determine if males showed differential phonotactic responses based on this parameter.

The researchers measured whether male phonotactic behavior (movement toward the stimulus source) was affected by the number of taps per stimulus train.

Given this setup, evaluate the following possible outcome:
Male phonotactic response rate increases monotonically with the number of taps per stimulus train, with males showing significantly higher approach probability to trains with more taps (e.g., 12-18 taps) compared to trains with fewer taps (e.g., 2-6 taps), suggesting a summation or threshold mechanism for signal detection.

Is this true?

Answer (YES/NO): NO